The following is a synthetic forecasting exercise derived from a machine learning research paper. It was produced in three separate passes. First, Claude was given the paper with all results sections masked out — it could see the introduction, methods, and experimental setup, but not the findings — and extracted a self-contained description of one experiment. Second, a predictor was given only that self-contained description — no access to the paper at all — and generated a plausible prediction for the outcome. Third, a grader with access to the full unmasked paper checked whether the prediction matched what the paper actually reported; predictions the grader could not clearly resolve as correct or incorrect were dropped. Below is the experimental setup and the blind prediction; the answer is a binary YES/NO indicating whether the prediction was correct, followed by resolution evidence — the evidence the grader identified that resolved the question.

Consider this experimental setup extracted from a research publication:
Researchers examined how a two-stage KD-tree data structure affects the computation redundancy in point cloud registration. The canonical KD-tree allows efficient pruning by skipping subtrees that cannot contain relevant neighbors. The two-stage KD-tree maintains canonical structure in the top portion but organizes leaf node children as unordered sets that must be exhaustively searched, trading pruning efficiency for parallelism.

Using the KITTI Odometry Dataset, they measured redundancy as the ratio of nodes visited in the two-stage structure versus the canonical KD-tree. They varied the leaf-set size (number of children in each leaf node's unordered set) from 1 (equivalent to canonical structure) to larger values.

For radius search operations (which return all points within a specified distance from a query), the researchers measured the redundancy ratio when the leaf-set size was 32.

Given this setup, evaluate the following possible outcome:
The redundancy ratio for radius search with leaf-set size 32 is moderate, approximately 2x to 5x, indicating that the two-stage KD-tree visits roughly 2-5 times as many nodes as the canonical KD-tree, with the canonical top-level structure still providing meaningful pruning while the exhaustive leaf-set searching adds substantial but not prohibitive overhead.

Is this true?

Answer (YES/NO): YES